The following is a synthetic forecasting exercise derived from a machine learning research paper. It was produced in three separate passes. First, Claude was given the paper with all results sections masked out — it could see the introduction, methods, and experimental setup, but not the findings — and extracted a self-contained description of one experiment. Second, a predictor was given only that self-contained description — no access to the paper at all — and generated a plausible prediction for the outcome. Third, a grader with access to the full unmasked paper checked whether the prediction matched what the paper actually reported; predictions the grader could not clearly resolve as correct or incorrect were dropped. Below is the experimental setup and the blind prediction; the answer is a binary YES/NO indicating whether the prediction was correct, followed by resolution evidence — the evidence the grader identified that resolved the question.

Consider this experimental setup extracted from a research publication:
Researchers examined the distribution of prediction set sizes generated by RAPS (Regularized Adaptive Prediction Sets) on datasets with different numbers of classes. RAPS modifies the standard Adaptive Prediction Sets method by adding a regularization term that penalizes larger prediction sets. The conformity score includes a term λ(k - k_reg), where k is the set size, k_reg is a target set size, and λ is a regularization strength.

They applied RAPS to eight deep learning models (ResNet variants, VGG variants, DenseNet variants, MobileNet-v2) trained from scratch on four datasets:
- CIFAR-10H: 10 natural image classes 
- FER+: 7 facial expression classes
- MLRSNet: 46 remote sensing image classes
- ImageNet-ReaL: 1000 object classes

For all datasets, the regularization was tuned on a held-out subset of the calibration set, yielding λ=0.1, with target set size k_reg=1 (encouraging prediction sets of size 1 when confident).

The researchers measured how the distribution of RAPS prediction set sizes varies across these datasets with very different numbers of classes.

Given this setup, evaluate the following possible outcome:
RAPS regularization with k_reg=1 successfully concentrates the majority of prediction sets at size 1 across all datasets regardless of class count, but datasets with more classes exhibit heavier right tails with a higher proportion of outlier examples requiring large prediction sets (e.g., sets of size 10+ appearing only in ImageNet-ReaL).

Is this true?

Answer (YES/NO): NO